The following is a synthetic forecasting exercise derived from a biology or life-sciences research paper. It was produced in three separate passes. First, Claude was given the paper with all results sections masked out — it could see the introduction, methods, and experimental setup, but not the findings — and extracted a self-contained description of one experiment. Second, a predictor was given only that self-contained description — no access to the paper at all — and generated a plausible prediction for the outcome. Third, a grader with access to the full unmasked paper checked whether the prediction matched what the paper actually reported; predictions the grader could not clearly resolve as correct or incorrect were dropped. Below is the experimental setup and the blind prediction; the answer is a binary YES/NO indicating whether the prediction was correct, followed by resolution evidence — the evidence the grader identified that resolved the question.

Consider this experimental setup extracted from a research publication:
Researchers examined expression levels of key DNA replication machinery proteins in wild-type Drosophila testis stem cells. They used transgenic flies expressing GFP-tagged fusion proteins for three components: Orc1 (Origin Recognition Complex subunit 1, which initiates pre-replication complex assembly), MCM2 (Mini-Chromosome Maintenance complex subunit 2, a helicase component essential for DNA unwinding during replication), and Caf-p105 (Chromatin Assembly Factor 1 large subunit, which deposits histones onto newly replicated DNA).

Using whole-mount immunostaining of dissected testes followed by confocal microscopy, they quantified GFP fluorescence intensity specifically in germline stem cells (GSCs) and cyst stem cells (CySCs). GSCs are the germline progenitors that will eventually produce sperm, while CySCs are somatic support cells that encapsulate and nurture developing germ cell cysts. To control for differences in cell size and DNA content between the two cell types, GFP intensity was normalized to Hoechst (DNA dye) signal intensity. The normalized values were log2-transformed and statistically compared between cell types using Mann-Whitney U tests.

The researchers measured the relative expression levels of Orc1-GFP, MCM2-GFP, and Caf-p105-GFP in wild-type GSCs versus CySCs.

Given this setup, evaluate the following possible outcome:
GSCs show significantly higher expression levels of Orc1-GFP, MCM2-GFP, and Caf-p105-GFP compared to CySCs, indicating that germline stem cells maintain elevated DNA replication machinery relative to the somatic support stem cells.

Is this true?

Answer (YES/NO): YES